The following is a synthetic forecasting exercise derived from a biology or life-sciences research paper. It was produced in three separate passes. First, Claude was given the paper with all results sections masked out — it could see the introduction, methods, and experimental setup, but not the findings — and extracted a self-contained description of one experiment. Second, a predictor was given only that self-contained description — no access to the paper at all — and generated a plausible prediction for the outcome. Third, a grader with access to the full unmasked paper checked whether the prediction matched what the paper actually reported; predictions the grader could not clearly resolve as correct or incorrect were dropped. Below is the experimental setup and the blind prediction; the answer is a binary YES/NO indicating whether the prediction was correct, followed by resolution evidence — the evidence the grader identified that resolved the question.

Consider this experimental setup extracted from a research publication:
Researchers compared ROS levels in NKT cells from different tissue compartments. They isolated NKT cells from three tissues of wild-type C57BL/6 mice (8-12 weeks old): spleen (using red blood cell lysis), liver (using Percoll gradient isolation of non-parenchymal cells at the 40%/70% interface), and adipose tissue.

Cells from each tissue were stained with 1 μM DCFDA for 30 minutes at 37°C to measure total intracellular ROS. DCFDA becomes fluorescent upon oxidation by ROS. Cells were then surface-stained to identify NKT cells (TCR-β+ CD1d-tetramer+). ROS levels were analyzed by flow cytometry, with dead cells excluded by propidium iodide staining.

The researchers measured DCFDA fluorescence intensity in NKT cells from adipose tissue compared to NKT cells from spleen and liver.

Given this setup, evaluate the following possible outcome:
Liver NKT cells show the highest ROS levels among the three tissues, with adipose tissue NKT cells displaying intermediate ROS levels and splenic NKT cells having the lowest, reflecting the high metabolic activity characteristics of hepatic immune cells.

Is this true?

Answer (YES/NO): NO